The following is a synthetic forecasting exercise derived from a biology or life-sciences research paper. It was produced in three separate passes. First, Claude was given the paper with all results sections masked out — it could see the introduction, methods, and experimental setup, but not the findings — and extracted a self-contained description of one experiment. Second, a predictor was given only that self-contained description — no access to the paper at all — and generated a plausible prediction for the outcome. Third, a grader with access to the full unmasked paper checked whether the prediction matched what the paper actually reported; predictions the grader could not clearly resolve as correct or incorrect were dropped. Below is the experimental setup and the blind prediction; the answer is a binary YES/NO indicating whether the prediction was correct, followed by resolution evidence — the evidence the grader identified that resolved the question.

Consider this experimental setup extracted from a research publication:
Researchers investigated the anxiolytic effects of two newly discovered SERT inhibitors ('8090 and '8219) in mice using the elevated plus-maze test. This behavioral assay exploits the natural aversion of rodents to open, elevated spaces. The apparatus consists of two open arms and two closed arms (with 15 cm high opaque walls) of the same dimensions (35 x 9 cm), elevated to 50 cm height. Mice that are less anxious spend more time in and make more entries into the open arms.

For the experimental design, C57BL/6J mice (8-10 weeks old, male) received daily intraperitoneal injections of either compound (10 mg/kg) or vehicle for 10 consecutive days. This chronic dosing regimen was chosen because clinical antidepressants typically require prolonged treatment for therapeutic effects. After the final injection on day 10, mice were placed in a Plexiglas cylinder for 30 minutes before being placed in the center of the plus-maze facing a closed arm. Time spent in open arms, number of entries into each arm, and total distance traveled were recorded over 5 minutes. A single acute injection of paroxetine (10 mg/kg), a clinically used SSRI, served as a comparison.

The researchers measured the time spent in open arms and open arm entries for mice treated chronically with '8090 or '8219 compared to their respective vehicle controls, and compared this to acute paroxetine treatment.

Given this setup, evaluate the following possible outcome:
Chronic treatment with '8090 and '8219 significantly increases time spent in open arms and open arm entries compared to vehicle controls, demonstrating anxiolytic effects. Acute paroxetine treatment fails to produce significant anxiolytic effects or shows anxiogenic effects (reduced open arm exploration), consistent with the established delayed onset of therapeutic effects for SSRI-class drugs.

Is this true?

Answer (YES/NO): NO